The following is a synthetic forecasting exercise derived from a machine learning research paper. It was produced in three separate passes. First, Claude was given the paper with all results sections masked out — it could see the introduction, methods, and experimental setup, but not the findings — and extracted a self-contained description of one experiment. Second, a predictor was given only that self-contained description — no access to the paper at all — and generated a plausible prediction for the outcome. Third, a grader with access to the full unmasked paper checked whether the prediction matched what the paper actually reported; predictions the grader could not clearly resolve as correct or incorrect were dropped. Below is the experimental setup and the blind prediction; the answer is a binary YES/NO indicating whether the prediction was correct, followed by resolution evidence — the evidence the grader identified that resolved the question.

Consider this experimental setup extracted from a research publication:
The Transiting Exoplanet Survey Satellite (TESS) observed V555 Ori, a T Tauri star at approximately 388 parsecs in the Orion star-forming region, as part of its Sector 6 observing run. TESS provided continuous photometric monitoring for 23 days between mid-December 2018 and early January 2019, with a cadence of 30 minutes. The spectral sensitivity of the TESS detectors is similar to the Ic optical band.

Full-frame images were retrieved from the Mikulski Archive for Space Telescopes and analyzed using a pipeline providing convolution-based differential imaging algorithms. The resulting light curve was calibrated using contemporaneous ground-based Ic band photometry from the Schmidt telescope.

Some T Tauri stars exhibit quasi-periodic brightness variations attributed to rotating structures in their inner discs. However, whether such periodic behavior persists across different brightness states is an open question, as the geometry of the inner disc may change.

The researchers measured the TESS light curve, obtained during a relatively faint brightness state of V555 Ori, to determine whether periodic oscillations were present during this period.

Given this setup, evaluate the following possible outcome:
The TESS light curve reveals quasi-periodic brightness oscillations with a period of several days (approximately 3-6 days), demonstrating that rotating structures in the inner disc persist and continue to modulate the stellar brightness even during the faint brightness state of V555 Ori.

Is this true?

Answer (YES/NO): YES